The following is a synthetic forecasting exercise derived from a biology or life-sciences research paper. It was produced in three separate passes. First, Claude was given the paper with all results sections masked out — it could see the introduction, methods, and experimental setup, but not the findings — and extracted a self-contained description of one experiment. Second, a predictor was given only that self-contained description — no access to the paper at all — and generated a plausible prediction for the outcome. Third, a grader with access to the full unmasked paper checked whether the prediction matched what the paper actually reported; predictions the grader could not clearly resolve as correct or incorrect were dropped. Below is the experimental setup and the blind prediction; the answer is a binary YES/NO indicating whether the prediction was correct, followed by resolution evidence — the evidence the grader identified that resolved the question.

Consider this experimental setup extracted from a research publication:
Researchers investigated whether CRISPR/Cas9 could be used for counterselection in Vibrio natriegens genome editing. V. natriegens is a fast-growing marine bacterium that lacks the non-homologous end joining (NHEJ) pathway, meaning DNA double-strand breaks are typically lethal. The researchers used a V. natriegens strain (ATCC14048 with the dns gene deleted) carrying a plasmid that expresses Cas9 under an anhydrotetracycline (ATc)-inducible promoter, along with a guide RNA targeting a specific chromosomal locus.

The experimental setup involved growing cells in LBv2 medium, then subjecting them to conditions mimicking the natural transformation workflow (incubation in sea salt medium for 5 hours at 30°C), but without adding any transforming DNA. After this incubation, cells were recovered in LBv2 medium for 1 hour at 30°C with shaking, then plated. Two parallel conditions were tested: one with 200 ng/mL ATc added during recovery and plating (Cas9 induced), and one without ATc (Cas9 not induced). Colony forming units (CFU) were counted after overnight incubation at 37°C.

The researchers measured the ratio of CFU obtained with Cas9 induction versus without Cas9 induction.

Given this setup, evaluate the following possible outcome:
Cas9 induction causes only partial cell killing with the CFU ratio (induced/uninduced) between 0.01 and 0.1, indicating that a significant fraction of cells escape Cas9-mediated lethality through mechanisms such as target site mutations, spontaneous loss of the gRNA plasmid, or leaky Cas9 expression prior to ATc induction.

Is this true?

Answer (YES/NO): NO